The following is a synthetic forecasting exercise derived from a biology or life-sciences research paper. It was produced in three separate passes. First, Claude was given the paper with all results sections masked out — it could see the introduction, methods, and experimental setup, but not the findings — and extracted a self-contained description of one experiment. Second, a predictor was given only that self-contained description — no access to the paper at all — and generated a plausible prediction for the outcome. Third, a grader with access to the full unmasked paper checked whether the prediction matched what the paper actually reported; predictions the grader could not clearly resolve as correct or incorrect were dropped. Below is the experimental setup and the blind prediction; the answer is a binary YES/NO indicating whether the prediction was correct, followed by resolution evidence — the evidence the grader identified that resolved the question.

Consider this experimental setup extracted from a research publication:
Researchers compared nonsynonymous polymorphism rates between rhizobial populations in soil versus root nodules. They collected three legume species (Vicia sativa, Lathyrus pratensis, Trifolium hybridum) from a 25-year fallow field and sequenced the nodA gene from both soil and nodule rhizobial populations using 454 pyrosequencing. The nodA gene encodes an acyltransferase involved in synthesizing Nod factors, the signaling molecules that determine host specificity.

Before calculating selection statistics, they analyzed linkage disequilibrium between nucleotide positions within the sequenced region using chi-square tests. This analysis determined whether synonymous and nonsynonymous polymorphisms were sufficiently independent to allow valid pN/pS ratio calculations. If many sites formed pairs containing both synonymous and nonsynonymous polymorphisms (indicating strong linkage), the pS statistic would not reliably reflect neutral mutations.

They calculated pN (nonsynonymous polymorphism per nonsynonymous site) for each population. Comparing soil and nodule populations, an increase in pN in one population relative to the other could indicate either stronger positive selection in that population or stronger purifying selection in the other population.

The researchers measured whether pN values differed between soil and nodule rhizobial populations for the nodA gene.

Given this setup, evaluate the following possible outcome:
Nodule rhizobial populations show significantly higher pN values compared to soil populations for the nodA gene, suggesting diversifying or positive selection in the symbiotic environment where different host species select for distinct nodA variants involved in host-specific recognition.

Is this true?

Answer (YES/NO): YES